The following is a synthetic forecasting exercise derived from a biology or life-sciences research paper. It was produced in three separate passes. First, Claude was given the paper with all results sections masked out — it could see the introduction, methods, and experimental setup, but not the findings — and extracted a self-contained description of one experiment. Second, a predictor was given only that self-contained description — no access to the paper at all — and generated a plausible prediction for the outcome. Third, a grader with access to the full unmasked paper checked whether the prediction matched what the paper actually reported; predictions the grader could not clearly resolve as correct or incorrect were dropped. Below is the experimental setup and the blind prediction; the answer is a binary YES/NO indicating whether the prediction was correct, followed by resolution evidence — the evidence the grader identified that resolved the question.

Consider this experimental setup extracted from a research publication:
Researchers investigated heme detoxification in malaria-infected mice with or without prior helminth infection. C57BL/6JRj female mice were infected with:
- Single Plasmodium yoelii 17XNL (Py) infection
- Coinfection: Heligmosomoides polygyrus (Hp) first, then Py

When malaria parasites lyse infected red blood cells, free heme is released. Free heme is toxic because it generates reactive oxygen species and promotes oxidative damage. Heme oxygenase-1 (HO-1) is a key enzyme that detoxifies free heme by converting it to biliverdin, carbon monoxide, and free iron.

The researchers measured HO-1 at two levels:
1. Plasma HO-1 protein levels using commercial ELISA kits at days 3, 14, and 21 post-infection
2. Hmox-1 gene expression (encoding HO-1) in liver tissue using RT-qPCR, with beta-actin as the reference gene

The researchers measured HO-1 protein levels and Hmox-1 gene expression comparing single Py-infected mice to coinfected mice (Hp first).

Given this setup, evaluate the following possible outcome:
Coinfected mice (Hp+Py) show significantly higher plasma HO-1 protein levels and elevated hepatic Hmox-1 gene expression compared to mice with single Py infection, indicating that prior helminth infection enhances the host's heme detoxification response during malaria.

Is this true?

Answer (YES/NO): NO